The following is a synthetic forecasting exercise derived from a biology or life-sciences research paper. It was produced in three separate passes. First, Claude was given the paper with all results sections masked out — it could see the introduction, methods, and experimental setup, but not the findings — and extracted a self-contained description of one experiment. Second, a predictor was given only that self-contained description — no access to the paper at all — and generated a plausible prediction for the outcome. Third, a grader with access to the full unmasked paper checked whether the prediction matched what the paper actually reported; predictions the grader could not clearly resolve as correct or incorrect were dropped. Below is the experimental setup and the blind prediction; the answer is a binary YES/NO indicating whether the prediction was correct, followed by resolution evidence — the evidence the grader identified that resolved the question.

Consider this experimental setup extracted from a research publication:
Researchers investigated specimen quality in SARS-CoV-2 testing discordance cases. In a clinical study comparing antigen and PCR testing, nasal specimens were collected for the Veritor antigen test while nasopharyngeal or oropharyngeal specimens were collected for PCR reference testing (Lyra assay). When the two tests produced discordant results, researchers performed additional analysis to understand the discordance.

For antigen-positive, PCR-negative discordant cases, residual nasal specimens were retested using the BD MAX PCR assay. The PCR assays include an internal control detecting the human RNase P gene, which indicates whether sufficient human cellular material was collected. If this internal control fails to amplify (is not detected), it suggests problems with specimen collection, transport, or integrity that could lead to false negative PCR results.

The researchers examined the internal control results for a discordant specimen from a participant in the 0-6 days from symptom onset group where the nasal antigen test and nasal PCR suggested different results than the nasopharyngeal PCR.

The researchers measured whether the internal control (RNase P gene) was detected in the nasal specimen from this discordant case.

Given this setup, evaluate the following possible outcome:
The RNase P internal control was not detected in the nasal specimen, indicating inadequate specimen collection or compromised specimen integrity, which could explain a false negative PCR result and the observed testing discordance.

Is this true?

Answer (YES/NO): YES